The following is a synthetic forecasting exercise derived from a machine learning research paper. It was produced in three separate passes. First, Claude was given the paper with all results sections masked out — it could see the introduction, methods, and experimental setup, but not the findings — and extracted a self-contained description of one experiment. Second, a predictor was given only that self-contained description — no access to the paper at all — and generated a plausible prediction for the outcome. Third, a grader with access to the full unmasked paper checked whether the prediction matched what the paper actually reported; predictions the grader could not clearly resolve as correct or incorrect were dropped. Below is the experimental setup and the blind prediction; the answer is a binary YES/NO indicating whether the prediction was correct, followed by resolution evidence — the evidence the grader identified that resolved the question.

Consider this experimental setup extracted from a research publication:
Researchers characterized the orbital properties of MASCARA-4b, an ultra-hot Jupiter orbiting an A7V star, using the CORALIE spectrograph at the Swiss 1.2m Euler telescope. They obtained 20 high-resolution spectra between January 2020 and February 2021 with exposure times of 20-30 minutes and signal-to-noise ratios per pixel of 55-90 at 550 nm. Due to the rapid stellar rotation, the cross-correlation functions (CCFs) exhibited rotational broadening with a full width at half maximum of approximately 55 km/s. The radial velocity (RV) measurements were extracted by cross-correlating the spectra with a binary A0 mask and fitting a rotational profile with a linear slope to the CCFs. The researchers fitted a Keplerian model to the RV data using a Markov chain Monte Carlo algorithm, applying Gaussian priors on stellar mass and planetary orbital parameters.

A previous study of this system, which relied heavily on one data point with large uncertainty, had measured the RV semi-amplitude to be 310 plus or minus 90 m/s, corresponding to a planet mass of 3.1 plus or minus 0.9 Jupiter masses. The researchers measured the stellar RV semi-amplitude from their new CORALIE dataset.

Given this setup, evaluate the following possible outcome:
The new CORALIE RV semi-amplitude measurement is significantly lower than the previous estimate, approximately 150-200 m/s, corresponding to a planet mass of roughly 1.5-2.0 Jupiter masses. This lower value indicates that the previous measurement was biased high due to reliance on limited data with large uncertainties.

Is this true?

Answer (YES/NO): YES